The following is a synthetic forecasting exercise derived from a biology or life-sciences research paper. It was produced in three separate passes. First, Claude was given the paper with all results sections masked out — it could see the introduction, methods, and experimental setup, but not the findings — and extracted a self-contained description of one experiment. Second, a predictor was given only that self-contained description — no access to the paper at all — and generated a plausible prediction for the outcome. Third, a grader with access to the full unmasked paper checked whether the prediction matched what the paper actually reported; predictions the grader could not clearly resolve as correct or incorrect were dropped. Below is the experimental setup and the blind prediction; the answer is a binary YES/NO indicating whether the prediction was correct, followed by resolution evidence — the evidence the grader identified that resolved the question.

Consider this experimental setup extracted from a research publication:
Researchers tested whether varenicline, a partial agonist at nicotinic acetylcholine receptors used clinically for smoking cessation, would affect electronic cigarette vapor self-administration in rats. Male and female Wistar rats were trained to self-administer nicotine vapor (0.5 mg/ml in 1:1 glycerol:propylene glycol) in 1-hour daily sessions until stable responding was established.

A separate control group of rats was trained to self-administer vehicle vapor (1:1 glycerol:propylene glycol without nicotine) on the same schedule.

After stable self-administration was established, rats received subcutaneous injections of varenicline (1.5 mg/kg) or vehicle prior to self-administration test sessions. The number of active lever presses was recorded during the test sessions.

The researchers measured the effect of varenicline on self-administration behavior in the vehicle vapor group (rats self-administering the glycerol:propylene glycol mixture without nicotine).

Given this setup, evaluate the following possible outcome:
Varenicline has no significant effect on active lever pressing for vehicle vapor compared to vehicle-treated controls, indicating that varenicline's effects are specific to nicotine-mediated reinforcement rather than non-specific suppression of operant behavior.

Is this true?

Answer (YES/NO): YES